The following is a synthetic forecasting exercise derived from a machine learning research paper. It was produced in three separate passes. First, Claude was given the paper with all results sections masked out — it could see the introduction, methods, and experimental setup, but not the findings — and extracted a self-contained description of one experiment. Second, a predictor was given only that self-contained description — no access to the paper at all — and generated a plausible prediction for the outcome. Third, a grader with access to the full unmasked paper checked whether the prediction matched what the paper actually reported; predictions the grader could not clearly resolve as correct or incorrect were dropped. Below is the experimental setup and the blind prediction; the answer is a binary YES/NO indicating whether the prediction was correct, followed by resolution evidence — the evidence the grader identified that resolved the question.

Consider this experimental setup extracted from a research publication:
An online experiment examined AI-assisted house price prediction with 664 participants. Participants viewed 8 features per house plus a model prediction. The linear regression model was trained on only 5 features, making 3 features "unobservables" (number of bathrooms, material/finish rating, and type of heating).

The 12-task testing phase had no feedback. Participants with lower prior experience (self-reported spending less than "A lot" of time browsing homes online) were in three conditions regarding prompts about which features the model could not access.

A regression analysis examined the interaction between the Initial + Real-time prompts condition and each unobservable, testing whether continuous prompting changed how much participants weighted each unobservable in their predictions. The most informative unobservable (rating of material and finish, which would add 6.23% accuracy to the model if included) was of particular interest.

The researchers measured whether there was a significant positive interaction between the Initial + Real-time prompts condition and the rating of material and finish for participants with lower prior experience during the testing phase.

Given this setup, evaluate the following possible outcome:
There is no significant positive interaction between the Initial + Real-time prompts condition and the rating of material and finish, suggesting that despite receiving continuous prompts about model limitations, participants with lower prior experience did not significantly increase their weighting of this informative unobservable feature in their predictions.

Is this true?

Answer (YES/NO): NO